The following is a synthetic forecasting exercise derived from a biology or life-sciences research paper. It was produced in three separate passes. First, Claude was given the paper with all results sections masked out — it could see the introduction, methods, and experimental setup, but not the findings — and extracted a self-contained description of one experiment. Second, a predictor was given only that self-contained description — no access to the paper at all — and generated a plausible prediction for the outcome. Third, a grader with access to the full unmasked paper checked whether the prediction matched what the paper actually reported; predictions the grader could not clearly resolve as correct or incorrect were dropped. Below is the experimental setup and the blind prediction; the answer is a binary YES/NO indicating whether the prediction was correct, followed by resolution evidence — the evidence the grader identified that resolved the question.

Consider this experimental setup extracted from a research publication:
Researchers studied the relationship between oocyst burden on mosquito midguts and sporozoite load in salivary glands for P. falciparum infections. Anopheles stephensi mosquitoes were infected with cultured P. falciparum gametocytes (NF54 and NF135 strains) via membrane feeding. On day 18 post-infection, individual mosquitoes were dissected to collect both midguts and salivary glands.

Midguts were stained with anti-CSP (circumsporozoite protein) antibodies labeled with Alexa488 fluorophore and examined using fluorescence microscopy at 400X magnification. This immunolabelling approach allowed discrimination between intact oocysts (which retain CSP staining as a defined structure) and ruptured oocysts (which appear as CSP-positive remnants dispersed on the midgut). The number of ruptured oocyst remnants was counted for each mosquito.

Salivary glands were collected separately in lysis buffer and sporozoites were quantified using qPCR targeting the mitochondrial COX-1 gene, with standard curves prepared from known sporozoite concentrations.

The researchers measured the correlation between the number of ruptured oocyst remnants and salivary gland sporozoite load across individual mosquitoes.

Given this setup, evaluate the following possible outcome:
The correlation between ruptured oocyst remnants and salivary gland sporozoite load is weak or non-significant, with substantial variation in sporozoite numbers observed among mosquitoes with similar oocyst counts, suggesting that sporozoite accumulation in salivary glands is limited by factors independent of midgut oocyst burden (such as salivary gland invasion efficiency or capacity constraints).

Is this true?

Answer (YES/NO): NO